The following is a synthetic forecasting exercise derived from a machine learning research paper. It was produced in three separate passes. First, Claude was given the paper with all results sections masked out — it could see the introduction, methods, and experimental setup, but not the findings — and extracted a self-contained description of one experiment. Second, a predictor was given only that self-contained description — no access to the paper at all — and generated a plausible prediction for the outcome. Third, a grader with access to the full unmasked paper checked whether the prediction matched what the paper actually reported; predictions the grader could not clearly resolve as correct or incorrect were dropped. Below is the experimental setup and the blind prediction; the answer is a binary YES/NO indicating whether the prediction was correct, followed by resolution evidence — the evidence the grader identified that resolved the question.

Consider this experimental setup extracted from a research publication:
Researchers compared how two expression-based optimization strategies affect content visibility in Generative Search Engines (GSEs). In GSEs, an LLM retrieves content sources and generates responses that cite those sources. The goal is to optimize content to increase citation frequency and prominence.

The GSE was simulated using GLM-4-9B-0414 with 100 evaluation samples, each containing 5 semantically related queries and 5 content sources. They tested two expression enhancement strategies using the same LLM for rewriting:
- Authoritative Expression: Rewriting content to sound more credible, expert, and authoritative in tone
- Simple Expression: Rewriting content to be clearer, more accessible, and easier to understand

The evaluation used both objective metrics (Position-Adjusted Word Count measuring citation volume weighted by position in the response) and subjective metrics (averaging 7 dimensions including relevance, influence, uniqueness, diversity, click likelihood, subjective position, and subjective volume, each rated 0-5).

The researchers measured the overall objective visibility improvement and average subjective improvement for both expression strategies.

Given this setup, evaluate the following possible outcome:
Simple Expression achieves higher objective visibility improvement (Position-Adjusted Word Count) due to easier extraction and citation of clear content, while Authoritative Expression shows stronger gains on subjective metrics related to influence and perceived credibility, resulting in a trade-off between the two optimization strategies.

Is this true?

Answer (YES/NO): NO